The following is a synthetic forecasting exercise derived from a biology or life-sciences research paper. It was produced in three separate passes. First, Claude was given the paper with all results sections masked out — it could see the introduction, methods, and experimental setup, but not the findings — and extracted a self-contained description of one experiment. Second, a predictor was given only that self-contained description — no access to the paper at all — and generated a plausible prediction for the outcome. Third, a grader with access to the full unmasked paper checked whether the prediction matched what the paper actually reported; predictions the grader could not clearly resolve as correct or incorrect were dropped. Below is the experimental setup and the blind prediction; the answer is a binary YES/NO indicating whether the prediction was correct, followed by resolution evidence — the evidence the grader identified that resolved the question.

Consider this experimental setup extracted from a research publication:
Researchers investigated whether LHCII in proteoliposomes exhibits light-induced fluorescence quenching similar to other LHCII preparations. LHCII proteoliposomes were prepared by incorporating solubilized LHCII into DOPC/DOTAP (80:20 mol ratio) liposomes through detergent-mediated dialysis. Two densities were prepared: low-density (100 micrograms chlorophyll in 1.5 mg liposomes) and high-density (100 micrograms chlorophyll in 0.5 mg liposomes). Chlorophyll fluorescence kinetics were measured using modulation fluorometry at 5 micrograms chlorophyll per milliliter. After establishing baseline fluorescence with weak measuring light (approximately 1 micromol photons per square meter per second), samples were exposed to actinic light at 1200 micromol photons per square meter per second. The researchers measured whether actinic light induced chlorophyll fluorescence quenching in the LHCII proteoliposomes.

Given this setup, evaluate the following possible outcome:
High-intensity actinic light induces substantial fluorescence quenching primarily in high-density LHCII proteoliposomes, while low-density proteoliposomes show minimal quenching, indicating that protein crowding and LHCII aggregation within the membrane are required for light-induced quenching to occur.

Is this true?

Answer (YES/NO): NO